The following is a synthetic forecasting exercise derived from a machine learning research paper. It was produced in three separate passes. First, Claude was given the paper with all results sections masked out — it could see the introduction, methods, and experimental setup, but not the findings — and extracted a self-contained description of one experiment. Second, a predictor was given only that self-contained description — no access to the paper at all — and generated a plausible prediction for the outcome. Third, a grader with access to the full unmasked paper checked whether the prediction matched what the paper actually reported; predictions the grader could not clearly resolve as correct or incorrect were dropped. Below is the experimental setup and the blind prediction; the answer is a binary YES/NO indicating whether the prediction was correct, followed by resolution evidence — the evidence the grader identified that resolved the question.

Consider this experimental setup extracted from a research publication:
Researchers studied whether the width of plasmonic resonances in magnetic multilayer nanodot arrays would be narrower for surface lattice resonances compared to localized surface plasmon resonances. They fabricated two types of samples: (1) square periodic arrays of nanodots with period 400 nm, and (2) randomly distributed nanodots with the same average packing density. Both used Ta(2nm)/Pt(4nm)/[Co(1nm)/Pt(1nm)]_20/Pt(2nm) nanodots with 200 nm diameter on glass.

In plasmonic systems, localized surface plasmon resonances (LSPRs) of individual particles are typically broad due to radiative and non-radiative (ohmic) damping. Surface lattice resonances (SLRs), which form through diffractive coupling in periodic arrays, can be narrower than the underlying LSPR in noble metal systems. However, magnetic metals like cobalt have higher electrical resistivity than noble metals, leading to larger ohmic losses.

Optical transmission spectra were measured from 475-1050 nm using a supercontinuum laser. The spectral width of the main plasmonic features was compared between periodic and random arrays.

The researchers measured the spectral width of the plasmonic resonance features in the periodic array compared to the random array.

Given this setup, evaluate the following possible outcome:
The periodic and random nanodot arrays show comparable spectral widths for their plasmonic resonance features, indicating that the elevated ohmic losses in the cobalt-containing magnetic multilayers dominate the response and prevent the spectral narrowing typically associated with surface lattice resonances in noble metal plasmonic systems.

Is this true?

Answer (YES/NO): NO